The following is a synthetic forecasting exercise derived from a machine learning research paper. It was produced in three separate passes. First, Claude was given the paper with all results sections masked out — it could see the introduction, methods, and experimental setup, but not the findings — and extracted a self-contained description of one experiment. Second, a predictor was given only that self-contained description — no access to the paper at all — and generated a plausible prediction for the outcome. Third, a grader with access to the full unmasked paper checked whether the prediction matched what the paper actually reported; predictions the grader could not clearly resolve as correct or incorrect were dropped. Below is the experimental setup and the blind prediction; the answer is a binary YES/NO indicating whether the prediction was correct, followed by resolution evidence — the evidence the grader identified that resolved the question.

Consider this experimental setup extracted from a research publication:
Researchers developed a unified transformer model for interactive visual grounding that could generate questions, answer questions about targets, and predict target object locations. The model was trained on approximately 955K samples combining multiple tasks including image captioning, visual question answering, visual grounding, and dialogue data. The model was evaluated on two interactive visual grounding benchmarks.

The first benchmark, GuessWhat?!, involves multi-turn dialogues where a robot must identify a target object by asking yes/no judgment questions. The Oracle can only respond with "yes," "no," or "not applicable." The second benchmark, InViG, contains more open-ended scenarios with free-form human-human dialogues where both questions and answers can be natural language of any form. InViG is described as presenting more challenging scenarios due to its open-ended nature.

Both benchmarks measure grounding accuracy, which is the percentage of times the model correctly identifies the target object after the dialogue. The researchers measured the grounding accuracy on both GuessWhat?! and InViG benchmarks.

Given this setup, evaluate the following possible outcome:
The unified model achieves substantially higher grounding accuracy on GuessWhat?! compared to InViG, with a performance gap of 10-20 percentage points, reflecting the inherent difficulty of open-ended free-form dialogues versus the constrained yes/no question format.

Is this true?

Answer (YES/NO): NO